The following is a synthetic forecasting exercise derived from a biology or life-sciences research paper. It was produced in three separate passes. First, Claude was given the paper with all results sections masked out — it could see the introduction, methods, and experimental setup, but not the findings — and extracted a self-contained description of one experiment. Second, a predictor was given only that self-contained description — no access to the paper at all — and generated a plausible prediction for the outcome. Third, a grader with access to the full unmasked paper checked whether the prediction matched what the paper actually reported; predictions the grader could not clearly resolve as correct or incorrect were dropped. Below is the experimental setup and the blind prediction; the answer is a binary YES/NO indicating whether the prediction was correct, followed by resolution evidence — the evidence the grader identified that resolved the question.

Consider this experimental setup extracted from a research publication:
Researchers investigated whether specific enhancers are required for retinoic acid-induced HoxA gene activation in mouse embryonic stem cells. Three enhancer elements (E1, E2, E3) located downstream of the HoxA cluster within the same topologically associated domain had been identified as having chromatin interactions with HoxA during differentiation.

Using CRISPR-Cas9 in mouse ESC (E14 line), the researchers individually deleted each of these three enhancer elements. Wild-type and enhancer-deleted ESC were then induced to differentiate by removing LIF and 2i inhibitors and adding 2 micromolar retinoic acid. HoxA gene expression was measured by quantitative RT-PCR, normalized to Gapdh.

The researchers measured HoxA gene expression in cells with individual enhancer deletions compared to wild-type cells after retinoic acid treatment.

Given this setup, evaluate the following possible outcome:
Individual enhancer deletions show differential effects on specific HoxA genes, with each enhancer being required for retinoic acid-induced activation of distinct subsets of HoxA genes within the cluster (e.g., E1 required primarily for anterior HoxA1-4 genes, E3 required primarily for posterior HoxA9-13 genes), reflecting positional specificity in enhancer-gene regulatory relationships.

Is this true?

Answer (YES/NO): NO